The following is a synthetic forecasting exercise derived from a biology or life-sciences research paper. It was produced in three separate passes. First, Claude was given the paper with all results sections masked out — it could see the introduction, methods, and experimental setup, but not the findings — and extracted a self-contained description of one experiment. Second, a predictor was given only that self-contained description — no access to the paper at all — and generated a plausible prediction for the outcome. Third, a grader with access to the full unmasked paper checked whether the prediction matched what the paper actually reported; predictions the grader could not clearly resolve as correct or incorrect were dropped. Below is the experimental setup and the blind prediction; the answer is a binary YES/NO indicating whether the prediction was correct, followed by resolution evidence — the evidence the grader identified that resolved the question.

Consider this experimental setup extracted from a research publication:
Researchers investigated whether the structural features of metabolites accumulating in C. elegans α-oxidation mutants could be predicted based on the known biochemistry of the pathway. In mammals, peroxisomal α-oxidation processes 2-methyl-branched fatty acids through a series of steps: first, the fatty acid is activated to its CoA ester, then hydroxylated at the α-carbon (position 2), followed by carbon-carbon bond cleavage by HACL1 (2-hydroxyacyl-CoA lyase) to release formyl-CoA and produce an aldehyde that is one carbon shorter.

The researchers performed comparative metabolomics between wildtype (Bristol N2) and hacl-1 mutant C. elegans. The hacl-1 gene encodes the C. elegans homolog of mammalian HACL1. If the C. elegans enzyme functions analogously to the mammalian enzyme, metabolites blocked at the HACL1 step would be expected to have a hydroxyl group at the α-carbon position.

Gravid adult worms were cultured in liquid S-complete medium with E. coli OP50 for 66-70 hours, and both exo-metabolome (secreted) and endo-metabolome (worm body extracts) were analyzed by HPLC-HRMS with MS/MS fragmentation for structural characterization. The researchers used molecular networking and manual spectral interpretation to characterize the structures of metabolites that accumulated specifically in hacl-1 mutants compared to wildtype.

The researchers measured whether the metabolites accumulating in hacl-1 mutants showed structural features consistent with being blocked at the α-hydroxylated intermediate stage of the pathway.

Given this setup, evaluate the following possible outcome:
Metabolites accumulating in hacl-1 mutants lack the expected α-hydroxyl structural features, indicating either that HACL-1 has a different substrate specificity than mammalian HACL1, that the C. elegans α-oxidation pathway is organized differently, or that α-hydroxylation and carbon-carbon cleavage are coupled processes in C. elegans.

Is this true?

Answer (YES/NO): NO